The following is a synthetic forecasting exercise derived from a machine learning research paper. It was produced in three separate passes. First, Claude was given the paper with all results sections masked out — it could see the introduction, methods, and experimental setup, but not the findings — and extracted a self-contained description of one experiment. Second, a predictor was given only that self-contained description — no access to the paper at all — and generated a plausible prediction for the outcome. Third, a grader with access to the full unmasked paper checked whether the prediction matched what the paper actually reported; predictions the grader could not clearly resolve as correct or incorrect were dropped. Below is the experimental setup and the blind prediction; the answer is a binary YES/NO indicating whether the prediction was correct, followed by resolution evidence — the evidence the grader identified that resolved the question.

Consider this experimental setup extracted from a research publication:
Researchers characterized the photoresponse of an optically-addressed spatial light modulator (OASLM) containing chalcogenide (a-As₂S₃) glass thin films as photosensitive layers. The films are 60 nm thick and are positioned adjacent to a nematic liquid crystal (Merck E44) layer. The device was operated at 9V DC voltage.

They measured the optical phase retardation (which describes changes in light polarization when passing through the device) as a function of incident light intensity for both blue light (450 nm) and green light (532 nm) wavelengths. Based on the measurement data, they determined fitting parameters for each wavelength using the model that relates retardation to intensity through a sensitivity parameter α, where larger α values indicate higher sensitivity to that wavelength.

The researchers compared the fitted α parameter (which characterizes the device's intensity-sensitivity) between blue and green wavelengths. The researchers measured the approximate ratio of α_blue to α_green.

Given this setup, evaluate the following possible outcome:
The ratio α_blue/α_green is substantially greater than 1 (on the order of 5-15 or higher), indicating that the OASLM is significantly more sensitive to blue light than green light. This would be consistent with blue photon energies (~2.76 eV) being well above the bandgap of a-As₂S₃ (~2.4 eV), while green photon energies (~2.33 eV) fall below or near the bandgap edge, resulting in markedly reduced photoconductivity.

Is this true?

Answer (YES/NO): YES